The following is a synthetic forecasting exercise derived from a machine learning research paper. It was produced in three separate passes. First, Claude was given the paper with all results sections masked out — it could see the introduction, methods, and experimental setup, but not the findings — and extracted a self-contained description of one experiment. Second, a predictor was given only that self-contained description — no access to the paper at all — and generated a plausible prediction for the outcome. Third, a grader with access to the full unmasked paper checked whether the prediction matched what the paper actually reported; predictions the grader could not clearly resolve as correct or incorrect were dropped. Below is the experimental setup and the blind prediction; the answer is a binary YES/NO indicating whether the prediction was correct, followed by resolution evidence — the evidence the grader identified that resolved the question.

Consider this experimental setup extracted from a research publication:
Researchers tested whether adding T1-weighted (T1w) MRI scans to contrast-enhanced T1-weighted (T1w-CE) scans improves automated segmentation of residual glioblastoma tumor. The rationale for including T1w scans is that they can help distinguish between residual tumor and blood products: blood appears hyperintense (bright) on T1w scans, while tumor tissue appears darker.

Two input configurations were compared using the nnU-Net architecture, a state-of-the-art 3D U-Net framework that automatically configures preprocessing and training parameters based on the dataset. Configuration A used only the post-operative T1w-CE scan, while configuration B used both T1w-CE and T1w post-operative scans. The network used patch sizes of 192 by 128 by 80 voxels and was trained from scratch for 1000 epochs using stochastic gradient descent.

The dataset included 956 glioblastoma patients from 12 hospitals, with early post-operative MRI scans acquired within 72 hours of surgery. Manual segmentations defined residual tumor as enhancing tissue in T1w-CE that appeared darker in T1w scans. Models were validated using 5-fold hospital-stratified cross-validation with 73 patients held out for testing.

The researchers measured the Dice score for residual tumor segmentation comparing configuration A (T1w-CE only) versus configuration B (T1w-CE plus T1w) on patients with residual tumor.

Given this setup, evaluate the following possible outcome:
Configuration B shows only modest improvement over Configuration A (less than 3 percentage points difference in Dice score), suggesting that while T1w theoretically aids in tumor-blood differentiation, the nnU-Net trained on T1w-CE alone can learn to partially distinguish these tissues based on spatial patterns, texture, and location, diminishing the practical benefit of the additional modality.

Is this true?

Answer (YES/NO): NO